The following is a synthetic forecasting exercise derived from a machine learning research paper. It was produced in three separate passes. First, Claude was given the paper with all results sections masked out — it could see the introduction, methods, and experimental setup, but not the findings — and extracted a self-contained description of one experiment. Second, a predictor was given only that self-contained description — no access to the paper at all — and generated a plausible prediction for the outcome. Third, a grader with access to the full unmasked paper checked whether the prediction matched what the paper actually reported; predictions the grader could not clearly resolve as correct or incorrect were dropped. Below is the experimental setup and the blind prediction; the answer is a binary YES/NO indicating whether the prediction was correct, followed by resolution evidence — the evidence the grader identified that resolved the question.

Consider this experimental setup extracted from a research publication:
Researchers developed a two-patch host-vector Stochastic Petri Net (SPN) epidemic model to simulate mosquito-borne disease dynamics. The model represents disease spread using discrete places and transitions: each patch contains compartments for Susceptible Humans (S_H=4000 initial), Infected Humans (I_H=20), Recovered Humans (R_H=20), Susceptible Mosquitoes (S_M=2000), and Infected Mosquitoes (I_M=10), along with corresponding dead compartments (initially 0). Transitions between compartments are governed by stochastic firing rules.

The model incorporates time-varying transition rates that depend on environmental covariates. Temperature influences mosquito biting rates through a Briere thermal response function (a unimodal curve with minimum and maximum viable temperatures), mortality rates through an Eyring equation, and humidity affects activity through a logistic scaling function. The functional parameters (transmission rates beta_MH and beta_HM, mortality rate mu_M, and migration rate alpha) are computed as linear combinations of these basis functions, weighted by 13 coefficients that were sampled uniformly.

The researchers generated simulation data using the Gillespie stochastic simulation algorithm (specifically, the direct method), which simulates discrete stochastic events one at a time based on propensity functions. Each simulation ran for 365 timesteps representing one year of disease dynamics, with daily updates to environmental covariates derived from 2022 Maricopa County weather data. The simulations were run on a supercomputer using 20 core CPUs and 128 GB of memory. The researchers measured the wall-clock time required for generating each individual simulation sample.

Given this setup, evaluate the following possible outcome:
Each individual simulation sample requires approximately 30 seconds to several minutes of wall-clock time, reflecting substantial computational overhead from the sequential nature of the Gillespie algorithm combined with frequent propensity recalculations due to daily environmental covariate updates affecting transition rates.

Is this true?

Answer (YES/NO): YES